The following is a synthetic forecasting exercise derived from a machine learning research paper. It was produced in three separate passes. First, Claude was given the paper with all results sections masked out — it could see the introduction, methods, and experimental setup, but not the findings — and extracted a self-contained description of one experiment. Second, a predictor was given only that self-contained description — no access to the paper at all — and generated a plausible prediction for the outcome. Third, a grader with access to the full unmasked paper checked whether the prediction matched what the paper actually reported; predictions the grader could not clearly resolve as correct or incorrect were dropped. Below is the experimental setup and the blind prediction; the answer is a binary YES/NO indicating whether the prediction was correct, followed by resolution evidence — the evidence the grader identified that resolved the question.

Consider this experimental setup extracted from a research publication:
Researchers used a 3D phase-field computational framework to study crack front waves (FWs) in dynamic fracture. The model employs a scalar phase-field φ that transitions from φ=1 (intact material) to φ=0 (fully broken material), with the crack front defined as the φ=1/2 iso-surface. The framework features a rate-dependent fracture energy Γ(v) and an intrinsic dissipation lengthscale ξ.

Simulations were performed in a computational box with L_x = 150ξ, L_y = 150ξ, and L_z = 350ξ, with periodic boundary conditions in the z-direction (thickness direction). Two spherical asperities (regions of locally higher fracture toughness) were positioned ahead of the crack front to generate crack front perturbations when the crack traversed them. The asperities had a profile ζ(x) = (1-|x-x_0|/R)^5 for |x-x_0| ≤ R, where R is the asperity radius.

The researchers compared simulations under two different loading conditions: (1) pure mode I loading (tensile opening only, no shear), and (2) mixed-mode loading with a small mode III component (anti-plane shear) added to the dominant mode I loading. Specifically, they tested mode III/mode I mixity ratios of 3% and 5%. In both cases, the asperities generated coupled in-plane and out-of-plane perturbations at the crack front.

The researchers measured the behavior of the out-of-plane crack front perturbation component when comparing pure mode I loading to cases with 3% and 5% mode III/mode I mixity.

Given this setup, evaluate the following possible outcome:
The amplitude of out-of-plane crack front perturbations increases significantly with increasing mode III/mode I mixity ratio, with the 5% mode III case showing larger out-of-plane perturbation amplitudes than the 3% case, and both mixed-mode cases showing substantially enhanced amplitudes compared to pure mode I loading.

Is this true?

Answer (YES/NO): YES